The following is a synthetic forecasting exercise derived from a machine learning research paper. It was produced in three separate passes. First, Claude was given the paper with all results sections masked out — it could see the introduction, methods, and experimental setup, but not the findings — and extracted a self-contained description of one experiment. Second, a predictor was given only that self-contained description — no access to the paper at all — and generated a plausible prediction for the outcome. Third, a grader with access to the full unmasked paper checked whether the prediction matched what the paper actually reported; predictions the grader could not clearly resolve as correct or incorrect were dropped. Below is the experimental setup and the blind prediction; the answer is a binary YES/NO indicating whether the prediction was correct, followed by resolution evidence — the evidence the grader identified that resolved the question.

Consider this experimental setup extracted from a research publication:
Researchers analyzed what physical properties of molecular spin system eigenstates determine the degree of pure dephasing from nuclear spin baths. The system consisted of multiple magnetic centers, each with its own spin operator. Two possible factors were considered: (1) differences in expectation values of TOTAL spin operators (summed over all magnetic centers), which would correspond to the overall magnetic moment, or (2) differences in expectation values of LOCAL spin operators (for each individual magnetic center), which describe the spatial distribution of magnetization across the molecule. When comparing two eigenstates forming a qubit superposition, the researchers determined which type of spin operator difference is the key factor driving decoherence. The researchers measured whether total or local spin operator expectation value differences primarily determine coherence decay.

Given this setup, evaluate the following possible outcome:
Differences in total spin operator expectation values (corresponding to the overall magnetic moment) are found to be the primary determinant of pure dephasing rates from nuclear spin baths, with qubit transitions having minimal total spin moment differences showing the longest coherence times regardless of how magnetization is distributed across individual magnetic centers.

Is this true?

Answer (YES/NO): NO